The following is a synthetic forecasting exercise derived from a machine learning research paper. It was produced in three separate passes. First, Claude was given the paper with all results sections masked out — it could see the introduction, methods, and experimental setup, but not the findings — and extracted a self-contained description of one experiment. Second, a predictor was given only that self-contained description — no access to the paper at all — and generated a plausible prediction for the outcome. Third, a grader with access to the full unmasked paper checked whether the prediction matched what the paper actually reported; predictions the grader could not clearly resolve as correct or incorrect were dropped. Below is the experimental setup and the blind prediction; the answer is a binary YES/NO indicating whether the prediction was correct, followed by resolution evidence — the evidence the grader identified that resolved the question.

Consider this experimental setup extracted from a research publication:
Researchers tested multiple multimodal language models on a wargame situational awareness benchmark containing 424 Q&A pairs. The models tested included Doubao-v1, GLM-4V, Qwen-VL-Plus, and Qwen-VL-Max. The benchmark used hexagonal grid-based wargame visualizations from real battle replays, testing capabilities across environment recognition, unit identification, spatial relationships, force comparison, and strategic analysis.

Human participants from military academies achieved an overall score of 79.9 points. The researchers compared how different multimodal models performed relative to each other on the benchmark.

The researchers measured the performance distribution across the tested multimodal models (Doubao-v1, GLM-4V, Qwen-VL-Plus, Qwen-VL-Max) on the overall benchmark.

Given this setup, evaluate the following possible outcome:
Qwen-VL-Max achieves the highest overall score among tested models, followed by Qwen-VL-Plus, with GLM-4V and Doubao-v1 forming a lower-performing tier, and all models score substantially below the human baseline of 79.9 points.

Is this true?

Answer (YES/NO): NO